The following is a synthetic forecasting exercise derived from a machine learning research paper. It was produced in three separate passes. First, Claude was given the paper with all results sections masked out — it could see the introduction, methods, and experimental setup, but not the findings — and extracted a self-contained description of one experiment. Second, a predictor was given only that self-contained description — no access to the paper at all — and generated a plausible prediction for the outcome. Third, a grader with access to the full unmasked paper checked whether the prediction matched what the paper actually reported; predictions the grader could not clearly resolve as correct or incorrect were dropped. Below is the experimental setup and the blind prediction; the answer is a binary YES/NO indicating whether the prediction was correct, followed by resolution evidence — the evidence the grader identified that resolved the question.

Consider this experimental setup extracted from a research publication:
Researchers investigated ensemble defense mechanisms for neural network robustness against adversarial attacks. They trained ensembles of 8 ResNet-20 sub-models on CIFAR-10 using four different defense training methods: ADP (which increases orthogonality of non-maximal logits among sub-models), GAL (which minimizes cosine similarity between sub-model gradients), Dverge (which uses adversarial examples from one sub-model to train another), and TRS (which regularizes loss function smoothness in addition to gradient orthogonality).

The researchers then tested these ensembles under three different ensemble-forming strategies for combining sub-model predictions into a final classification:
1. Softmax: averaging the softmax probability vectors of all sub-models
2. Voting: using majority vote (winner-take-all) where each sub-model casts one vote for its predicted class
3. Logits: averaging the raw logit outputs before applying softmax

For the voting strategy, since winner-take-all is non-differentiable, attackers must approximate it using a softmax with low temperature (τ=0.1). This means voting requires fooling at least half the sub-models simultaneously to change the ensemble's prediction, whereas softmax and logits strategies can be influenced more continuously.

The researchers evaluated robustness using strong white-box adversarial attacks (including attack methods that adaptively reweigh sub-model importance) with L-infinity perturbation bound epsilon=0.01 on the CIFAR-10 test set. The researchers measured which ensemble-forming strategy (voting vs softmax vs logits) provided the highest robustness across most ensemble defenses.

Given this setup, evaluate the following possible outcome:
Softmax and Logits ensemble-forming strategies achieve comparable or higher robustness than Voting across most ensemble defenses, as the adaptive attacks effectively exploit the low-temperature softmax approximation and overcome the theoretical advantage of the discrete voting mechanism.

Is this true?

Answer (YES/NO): NO